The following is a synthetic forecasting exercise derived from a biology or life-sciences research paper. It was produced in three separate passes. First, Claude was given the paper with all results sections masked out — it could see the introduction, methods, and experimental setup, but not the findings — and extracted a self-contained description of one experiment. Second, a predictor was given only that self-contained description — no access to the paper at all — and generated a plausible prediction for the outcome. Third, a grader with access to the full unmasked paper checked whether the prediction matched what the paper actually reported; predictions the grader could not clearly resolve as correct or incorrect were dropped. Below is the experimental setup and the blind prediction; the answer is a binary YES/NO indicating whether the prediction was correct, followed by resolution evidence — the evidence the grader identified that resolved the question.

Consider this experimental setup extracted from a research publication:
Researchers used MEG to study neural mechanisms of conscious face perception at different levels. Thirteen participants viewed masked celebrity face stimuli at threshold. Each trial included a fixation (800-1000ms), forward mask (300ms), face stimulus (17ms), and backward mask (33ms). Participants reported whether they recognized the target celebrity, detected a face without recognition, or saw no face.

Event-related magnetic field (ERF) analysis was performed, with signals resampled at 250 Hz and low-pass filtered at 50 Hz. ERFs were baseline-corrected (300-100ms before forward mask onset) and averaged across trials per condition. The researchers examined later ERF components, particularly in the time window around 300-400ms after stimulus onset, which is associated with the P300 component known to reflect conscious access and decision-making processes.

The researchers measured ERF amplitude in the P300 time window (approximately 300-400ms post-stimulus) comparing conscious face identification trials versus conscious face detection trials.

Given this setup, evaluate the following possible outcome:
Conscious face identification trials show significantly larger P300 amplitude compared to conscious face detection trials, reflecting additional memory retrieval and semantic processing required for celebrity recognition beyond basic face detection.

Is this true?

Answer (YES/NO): YES